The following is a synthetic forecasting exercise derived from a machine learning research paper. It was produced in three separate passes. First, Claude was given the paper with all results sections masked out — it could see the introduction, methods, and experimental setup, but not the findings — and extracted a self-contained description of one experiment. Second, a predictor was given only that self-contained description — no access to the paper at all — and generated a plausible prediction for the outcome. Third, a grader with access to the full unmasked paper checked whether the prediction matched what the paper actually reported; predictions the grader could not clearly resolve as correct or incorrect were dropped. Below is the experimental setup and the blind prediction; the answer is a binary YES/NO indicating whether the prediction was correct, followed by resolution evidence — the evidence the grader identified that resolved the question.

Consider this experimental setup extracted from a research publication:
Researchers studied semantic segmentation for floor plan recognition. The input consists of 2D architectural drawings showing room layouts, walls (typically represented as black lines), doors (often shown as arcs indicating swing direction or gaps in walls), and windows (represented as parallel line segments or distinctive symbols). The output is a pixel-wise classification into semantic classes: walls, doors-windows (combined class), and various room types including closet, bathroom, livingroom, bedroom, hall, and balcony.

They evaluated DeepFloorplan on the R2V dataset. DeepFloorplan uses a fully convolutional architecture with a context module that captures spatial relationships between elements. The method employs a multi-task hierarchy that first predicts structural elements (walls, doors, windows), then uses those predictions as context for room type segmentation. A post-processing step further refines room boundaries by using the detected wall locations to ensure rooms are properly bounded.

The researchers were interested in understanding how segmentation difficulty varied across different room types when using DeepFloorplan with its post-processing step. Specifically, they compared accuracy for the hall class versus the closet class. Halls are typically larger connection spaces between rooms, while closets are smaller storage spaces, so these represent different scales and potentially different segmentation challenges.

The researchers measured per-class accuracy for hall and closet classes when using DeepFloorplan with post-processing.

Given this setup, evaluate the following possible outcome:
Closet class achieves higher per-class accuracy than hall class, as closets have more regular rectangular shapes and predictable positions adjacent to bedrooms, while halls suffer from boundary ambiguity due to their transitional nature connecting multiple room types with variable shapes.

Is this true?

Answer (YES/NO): NO